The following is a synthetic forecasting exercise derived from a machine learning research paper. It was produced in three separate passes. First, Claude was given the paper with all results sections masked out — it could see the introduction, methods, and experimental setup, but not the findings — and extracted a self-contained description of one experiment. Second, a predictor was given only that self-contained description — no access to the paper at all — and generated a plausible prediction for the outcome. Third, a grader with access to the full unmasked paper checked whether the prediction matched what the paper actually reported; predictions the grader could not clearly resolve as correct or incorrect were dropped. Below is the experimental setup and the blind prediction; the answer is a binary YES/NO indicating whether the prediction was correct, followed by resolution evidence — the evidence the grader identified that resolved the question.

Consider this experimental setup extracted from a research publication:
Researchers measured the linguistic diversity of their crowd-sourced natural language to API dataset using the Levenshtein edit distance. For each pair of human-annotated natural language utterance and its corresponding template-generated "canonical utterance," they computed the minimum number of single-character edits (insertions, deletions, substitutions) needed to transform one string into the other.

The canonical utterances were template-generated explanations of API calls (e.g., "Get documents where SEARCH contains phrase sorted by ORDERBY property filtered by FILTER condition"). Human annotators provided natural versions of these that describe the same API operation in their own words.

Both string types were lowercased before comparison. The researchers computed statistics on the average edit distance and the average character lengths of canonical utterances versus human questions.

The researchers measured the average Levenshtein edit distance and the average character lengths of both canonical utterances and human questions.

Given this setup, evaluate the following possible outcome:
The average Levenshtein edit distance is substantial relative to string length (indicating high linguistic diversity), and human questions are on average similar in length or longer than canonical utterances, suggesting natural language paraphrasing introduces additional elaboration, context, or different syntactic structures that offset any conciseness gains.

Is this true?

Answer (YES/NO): NO